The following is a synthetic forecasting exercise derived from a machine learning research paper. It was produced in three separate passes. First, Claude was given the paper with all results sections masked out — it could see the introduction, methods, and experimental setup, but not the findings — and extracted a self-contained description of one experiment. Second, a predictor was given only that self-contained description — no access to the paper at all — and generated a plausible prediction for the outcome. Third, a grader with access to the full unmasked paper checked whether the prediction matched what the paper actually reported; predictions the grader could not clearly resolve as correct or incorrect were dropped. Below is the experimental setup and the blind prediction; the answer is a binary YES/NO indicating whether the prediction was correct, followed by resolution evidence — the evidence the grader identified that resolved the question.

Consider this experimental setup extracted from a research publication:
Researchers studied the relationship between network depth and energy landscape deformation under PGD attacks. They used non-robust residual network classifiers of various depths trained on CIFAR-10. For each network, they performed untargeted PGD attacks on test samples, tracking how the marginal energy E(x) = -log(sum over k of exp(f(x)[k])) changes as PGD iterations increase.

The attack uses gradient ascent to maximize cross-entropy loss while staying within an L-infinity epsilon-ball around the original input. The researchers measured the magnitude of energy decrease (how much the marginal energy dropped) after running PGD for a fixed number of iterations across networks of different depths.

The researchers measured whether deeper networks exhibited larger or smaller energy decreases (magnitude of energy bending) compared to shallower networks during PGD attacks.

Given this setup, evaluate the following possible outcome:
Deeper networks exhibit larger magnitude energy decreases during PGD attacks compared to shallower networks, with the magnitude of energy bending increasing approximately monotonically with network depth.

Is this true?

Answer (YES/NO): NO